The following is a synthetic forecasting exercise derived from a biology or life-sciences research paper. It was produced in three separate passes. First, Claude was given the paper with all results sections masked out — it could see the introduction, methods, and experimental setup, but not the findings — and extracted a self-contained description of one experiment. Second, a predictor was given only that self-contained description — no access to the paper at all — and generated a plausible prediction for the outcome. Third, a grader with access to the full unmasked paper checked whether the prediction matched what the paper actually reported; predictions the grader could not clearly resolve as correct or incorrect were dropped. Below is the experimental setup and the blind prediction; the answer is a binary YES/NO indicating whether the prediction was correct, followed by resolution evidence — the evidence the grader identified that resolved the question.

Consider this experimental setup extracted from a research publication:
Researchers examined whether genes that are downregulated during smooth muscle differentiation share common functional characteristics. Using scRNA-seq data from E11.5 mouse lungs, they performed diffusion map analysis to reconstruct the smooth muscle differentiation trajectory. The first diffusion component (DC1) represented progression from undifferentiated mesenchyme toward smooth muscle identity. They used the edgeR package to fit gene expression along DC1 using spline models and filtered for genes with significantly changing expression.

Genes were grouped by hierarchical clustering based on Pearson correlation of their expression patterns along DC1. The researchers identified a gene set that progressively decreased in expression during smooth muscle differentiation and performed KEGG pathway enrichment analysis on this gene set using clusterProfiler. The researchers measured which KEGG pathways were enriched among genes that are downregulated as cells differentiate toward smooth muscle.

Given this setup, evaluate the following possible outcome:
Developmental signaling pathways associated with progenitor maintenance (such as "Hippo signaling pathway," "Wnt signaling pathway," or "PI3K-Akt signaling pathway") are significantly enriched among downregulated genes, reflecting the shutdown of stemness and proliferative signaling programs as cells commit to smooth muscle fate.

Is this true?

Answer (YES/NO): NO